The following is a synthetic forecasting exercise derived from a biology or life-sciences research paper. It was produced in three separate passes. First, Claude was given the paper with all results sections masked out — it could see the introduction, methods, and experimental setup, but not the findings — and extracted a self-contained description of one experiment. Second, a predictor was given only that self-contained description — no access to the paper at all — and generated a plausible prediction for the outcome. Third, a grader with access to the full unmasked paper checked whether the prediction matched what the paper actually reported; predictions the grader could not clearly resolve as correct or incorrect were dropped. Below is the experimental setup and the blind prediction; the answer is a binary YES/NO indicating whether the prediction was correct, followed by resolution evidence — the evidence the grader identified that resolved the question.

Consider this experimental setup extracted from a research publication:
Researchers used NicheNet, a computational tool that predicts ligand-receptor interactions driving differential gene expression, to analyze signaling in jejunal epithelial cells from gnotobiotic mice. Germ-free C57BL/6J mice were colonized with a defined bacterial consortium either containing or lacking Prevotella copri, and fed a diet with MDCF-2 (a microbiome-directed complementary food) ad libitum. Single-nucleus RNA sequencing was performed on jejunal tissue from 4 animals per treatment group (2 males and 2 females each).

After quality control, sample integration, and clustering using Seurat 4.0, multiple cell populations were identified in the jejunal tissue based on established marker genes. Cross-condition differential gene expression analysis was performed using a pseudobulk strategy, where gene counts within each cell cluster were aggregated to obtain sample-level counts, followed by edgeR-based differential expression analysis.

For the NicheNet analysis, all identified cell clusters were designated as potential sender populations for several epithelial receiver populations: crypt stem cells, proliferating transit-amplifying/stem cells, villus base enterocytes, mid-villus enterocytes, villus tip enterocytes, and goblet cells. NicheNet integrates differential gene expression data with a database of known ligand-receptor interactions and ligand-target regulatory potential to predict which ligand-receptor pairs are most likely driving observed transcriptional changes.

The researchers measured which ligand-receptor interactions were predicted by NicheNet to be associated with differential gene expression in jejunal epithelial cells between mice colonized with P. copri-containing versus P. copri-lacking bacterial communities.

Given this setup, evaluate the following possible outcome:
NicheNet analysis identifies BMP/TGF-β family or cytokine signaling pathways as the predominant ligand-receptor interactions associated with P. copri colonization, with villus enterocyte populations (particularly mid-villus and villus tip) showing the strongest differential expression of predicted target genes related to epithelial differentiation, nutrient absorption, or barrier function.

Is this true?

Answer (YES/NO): NO